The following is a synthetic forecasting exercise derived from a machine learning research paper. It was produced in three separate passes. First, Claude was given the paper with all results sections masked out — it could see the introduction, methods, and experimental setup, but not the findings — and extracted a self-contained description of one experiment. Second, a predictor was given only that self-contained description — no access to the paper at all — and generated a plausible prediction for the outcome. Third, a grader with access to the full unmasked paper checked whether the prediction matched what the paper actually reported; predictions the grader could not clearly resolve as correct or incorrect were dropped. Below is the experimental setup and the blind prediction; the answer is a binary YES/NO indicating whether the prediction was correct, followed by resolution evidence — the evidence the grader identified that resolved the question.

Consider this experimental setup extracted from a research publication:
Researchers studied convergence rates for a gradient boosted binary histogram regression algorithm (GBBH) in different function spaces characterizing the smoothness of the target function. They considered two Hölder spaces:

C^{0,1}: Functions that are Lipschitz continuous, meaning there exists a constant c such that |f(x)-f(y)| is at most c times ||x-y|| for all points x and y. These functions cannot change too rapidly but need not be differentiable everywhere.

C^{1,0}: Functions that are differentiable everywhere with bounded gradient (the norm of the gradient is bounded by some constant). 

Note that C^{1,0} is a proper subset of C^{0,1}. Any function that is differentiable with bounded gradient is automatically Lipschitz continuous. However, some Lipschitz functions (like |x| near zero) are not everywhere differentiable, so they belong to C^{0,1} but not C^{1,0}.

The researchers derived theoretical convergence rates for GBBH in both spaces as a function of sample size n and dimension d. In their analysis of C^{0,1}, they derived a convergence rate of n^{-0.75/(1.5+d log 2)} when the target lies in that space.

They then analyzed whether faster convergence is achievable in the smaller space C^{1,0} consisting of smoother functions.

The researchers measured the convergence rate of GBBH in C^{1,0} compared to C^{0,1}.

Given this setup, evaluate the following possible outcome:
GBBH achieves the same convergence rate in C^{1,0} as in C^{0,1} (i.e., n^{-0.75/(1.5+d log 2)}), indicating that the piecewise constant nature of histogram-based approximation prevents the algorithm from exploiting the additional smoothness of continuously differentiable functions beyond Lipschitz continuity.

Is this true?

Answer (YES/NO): NO